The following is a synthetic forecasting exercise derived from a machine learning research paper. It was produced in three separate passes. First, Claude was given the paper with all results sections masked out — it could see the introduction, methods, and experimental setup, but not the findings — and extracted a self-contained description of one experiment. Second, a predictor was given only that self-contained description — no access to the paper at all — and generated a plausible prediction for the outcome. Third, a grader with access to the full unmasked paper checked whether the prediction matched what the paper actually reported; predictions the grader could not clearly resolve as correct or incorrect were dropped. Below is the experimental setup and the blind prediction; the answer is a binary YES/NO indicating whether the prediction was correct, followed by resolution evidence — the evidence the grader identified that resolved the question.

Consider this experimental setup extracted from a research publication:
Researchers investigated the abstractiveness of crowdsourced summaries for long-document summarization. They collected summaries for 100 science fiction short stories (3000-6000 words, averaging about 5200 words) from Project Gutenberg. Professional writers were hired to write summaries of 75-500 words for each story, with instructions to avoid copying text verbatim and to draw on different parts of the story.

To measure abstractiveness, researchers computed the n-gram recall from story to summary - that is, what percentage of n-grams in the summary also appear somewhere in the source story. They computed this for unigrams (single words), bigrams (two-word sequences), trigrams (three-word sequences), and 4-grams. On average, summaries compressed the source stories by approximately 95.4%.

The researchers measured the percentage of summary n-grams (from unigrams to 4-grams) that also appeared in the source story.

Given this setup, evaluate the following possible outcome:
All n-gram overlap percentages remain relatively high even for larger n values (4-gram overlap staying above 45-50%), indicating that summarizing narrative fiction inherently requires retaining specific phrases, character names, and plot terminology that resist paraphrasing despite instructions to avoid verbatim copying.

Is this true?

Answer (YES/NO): NO